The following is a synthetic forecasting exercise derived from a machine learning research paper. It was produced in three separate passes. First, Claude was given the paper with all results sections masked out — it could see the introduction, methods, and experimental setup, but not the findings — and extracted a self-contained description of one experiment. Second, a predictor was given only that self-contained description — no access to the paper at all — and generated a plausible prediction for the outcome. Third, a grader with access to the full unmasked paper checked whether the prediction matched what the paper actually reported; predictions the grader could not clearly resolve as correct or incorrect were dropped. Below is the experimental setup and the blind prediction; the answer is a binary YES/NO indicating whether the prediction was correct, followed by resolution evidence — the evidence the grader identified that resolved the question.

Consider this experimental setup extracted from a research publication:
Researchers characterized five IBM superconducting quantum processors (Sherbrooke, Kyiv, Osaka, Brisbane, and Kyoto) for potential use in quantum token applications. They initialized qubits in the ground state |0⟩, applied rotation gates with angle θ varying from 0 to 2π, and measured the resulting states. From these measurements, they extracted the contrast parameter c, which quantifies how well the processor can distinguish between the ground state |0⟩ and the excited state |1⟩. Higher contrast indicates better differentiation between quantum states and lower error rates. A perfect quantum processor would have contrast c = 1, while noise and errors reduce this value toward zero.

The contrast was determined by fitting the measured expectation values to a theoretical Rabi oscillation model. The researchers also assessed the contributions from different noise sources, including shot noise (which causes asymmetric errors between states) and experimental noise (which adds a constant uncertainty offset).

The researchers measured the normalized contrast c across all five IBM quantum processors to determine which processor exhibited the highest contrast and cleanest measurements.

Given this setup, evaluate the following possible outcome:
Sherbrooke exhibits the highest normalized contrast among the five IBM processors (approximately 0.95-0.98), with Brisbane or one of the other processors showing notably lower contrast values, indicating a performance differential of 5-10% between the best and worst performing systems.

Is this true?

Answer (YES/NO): NO